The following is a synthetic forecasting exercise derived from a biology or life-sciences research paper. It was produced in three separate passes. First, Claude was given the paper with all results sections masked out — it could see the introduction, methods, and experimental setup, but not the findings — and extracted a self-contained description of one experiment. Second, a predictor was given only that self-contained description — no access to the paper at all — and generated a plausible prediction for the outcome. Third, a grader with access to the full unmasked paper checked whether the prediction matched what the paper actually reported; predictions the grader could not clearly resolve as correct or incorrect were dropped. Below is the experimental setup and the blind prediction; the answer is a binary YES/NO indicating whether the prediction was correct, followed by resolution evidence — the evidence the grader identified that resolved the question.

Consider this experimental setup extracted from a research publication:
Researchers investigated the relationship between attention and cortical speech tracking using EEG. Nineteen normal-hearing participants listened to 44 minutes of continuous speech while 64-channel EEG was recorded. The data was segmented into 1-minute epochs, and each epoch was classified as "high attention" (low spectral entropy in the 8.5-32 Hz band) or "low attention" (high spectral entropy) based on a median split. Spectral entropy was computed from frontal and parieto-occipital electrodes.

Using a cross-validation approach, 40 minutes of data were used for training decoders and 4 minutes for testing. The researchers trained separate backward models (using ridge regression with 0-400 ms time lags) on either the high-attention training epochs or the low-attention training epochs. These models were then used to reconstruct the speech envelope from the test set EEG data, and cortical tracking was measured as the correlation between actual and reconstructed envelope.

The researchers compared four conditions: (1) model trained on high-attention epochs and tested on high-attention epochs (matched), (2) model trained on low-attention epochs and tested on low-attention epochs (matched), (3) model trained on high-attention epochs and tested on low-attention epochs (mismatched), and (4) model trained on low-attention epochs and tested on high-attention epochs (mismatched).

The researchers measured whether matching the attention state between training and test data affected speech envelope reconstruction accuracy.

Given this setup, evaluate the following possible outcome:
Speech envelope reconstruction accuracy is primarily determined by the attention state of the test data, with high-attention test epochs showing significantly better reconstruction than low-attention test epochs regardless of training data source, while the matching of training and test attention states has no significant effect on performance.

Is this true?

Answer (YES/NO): NO